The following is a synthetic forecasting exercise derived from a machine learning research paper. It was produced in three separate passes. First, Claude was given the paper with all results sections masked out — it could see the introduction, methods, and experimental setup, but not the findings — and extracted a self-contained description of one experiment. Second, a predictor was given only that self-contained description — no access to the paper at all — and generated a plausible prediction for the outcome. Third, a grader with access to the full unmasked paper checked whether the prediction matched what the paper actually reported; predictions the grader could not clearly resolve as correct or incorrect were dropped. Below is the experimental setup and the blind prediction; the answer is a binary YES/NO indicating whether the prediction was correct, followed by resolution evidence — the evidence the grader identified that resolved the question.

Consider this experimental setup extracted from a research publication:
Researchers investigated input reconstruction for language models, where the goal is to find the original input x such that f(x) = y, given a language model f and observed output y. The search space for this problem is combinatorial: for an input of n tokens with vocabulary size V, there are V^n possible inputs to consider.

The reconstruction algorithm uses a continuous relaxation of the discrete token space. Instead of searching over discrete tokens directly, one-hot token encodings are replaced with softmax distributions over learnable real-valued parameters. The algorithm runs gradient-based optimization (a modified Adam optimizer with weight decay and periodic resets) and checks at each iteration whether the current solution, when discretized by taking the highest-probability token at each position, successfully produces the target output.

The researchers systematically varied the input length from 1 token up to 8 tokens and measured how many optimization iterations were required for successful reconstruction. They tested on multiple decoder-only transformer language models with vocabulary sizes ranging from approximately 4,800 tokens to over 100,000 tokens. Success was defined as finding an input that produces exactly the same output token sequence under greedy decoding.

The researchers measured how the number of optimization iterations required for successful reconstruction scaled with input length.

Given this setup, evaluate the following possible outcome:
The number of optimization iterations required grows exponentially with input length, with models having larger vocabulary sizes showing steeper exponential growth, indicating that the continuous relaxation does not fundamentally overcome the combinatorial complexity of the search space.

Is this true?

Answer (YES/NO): YES